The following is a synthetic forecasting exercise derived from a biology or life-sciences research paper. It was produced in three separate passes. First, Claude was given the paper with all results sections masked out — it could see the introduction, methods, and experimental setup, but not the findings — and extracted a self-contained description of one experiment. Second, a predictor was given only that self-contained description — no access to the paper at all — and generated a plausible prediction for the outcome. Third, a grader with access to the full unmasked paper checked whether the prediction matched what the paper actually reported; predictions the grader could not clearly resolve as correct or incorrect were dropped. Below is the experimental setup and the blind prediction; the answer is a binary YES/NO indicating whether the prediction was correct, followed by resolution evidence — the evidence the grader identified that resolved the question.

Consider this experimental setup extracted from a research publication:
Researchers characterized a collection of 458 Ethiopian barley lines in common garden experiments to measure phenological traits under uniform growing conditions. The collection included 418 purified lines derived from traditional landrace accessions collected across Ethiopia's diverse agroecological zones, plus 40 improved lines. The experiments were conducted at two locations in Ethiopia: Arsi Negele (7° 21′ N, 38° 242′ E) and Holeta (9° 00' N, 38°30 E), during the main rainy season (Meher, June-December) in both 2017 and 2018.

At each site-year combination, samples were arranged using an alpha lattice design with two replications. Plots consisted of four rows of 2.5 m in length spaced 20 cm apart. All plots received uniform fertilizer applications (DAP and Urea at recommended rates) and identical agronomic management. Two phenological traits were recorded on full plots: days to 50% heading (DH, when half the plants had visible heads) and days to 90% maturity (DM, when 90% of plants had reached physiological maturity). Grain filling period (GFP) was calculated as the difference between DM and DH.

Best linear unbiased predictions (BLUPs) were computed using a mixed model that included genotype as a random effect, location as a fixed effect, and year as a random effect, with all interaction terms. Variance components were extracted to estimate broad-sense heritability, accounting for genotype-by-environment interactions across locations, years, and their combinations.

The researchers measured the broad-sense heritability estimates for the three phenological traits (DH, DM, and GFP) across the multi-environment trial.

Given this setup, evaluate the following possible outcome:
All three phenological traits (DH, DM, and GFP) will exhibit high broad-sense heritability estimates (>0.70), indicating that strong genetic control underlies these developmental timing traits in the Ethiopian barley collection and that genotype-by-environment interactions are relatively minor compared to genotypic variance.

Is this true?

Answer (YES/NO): NO